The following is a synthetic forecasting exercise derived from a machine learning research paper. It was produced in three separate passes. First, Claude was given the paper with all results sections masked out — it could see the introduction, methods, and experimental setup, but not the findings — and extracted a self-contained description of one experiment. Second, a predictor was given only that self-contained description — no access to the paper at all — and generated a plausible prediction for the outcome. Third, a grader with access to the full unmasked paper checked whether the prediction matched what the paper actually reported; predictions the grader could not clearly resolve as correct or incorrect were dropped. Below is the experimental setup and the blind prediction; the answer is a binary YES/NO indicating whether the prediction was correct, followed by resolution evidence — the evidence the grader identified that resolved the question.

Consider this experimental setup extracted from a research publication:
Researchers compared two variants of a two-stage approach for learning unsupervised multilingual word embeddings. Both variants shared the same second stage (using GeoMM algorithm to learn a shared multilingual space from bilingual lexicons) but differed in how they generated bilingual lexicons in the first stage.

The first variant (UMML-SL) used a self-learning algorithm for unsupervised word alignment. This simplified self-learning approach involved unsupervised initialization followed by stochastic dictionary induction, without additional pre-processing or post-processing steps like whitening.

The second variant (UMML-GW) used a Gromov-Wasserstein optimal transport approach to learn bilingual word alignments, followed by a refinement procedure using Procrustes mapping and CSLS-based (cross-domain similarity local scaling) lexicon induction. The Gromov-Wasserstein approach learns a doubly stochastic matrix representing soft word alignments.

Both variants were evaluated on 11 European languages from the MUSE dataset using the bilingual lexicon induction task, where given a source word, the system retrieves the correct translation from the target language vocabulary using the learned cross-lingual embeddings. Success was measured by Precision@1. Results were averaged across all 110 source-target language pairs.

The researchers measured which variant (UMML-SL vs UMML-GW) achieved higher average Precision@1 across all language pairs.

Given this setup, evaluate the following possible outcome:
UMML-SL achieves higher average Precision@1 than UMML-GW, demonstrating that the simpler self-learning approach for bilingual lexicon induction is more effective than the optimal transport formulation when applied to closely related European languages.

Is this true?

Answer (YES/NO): YES